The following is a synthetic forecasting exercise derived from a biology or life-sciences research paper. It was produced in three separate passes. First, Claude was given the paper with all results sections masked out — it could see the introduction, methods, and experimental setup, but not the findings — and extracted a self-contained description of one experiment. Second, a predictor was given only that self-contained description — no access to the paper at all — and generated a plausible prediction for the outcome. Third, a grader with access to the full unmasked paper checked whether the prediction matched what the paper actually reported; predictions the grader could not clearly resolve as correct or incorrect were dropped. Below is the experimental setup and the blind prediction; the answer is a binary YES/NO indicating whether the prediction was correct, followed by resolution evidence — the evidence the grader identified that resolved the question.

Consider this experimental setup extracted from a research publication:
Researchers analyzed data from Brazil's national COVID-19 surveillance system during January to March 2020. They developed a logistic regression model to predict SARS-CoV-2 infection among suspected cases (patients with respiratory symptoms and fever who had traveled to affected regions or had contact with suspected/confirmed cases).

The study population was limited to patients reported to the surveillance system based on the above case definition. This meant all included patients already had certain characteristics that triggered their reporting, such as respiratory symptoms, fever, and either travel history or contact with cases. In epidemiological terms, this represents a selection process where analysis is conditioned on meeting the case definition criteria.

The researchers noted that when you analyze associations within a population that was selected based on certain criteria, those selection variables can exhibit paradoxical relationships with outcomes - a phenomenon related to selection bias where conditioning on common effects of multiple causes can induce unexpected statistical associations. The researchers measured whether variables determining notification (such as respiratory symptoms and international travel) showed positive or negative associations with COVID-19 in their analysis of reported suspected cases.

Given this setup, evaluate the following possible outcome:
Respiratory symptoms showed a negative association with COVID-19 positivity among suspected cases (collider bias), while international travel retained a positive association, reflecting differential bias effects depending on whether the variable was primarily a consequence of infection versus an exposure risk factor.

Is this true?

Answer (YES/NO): NO